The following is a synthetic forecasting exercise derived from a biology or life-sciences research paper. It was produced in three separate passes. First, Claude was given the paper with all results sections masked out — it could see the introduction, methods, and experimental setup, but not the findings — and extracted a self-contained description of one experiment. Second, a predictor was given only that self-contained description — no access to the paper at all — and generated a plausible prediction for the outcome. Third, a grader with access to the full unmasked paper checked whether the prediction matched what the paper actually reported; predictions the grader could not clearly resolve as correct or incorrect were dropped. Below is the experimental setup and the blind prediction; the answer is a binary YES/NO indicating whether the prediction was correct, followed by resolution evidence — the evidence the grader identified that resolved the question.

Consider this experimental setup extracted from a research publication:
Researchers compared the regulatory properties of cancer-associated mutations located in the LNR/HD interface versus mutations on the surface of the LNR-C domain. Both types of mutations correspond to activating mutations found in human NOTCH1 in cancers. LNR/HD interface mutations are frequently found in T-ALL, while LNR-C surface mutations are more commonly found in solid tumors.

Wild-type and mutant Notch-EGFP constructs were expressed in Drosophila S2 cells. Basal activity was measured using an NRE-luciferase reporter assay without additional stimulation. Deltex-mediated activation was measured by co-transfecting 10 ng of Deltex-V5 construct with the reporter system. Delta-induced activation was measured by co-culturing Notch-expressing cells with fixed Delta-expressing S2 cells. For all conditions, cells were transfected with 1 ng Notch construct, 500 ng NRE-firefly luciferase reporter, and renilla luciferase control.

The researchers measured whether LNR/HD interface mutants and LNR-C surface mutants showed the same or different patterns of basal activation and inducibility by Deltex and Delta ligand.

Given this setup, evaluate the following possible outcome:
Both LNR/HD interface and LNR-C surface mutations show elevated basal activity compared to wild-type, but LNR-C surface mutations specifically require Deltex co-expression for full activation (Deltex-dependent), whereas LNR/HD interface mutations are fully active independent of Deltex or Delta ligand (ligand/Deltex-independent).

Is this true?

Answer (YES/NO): NO